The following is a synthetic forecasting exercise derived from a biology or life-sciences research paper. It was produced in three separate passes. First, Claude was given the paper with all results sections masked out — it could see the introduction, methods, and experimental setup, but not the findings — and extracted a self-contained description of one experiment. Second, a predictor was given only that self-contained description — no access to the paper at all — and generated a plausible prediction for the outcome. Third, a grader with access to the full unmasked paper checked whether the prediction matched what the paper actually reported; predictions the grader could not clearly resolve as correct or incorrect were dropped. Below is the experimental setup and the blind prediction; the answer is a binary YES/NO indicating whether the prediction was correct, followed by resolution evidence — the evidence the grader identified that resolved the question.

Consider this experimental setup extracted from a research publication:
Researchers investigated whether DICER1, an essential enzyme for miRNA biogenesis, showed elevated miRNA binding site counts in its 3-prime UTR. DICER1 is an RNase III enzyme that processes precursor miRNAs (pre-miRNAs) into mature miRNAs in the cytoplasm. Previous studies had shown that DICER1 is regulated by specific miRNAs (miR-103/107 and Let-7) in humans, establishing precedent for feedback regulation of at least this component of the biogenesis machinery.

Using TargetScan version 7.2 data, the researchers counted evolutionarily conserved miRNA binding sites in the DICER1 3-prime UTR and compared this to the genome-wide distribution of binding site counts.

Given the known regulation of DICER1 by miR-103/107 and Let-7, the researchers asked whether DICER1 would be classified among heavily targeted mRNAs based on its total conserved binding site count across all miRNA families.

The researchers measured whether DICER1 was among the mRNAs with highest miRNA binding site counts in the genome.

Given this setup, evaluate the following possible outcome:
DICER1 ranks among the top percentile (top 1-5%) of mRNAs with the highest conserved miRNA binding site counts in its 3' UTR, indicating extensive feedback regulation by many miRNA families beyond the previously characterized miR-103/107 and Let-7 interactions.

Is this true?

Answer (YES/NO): NO